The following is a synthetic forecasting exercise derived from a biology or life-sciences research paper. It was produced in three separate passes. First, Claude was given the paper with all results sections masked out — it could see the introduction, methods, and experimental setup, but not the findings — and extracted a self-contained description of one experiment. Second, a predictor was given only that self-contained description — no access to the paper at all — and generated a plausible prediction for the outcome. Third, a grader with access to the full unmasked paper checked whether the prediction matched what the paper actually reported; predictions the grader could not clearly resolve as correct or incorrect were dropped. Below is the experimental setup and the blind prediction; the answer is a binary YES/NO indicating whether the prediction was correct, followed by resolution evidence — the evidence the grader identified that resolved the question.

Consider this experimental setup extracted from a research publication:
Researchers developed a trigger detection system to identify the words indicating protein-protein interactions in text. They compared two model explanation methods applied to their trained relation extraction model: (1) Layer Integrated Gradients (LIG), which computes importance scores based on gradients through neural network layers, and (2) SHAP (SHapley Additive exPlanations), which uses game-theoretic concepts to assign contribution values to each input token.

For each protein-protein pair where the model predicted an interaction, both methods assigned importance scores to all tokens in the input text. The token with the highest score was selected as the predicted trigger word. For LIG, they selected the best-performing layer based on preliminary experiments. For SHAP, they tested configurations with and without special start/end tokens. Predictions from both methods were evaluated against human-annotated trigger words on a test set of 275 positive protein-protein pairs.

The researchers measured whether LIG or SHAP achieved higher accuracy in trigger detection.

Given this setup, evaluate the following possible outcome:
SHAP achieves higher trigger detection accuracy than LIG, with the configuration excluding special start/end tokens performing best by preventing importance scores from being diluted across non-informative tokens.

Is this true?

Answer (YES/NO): NO